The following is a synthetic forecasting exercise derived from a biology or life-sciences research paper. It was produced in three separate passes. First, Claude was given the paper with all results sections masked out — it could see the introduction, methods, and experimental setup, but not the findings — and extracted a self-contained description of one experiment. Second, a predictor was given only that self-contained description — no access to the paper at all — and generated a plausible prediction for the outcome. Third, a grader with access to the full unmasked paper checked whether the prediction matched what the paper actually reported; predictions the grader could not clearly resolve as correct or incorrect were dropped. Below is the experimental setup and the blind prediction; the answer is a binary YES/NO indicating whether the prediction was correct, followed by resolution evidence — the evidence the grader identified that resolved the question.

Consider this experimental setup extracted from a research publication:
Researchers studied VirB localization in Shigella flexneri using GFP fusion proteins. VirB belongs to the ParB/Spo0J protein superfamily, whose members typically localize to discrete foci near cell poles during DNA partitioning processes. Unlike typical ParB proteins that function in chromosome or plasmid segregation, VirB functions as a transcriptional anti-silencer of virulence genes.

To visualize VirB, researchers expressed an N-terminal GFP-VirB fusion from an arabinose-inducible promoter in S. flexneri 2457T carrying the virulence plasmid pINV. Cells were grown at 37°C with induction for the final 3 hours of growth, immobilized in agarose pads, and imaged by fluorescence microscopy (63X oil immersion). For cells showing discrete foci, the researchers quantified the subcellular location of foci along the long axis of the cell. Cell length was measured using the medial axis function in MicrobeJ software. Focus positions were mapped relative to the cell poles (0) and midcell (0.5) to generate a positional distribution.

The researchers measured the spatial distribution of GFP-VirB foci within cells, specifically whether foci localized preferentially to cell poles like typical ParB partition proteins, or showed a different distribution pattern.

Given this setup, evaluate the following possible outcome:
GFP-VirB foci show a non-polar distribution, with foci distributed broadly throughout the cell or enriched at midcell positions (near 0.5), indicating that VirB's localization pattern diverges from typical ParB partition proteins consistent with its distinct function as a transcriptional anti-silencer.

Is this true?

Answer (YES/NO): NO